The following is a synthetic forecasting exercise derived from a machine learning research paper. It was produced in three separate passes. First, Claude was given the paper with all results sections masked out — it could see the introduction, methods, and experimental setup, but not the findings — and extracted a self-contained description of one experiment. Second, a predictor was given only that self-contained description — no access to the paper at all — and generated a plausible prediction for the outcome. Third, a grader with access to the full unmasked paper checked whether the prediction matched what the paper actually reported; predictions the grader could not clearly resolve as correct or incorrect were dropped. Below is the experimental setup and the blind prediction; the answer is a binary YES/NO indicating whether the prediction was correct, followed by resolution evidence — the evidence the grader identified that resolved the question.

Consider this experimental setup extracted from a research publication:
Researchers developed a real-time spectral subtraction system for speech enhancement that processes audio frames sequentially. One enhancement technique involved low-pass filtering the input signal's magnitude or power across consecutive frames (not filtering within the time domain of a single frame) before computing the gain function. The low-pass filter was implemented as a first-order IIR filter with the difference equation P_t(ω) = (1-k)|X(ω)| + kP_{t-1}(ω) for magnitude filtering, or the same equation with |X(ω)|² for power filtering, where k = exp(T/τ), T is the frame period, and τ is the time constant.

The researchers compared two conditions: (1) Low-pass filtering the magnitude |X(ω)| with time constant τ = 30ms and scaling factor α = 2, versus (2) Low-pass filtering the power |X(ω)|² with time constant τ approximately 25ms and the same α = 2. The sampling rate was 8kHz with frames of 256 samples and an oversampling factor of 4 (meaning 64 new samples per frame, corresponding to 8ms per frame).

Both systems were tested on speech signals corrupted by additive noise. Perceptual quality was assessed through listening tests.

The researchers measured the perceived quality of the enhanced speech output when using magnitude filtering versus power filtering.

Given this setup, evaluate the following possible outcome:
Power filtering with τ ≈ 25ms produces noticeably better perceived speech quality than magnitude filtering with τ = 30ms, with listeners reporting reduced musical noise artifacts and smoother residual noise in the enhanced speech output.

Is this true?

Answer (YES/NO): NO